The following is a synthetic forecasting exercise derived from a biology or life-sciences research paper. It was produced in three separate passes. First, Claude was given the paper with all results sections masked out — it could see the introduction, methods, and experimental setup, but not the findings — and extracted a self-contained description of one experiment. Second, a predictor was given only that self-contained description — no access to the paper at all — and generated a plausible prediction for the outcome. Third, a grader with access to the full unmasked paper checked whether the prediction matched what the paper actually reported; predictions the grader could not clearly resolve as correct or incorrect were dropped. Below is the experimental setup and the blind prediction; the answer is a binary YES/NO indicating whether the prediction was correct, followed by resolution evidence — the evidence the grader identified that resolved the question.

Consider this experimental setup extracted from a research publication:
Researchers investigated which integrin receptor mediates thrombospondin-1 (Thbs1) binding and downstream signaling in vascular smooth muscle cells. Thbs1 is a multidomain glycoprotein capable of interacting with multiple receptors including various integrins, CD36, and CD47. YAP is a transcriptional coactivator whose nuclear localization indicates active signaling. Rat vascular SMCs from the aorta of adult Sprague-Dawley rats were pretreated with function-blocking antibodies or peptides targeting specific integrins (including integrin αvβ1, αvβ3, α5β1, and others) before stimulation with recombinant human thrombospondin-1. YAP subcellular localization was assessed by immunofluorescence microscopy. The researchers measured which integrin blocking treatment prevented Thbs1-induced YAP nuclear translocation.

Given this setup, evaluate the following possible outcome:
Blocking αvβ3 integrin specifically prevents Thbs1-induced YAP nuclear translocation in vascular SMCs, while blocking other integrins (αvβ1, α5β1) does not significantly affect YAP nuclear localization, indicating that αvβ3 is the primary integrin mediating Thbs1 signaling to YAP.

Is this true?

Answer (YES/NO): NO